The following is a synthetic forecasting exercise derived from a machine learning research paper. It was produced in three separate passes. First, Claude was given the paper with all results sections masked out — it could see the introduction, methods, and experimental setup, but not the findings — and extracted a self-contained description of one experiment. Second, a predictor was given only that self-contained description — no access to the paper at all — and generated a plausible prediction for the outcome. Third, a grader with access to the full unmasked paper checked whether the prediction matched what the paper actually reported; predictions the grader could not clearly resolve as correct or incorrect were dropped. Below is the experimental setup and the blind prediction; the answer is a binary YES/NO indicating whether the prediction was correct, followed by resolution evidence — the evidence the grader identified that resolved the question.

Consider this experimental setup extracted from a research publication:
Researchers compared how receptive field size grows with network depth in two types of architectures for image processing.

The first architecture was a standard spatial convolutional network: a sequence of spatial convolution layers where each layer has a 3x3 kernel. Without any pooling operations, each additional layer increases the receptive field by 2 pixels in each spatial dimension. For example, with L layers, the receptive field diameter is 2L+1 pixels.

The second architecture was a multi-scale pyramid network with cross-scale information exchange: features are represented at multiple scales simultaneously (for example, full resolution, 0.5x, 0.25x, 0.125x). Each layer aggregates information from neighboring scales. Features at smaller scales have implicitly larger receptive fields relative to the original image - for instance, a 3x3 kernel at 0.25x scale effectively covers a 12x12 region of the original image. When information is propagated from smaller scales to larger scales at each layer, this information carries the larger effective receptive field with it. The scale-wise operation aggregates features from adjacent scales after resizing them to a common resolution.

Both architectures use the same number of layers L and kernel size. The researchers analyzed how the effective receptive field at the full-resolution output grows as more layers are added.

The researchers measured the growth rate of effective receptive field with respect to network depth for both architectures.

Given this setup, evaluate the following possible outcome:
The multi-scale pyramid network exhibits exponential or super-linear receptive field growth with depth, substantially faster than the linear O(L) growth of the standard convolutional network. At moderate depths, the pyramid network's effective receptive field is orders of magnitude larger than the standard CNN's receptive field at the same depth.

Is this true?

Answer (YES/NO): YES